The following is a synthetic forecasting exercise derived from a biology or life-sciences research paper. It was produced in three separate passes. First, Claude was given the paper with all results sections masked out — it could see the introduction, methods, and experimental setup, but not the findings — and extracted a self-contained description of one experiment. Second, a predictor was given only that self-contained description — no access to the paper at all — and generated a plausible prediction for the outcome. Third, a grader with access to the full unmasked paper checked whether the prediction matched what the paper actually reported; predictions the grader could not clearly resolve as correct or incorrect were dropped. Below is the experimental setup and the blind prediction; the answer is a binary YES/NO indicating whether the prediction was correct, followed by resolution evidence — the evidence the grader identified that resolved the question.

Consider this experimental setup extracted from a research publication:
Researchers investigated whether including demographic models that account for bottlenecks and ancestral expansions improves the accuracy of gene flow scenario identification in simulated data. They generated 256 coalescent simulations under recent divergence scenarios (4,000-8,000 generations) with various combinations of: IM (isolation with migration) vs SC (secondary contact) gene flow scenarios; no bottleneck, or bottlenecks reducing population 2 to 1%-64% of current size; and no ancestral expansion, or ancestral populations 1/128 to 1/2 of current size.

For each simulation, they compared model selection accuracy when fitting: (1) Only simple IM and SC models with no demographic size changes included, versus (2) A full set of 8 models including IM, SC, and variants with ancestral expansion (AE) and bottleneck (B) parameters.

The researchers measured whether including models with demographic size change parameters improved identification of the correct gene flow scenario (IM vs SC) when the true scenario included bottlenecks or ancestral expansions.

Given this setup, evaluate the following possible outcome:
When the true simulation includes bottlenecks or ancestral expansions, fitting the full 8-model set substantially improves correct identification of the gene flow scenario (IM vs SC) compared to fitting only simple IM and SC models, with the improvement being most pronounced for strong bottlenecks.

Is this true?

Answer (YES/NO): YES